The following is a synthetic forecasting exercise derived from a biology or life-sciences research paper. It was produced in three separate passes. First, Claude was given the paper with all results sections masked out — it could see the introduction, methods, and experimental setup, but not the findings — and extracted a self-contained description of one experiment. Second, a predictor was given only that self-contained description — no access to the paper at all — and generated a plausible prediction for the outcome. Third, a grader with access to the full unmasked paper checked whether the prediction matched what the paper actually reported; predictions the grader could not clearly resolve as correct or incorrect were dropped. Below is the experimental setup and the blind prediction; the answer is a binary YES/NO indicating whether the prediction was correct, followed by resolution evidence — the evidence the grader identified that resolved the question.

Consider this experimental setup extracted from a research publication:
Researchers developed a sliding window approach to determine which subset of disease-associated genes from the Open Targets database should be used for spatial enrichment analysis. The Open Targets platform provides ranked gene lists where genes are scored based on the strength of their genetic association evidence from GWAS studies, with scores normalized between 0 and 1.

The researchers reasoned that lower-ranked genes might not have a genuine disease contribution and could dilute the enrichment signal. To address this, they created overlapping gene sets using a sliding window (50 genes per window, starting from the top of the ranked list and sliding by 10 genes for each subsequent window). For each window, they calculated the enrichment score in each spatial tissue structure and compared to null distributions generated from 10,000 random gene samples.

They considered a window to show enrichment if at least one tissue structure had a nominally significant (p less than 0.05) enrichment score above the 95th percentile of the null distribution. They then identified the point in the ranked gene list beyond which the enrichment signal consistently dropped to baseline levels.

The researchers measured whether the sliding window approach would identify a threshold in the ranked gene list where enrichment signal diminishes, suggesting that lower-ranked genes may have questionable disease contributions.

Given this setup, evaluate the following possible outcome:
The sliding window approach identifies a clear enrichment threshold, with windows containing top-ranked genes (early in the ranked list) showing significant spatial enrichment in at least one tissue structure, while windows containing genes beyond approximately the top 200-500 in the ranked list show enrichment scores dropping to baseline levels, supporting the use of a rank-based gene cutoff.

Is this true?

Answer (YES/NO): NO